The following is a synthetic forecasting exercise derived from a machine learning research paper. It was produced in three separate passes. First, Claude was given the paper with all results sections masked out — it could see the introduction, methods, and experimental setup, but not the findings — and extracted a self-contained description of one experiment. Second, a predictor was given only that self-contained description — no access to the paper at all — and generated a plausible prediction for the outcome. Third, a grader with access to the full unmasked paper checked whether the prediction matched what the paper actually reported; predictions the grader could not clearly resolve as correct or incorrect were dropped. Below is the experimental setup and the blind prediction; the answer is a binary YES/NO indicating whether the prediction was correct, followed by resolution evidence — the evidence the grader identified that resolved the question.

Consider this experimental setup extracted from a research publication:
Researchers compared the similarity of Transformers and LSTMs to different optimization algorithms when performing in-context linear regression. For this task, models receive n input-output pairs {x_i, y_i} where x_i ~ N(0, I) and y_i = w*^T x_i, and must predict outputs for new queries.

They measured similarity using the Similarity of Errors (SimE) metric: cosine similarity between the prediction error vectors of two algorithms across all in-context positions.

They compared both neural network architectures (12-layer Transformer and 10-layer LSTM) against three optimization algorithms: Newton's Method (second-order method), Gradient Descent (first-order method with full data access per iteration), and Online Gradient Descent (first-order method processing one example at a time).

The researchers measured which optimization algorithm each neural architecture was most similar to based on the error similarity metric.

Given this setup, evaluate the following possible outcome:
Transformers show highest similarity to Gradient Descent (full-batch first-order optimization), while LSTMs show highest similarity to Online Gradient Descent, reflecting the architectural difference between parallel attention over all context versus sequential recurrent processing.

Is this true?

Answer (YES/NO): NO